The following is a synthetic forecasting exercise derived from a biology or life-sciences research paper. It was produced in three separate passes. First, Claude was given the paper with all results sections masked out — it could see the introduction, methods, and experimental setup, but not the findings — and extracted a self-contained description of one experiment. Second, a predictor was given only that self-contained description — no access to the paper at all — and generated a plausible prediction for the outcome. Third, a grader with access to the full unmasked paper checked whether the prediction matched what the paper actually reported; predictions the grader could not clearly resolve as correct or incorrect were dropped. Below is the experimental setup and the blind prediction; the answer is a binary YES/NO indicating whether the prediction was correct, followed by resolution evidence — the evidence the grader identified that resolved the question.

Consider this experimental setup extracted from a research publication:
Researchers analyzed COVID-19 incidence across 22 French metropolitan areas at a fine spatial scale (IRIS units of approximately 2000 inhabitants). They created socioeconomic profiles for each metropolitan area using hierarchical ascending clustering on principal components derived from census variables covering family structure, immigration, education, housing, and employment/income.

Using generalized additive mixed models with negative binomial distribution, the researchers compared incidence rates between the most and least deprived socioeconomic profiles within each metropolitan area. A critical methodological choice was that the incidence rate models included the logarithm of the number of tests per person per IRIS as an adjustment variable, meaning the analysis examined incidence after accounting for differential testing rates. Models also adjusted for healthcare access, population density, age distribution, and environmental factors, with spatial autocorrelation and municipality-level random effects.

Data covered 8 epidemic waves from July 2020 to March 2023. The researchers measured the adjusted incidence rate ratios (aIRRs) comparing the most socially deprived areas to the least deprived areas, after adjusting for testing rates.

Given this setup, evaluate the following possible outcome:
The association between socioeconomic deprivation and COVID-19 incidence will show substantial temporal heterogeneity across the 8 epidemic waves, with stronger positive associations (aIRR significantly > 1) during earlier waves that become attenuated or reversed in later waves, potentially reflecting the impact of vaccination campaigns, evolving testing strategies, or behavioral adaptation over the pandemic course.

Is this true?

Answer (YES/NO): YES